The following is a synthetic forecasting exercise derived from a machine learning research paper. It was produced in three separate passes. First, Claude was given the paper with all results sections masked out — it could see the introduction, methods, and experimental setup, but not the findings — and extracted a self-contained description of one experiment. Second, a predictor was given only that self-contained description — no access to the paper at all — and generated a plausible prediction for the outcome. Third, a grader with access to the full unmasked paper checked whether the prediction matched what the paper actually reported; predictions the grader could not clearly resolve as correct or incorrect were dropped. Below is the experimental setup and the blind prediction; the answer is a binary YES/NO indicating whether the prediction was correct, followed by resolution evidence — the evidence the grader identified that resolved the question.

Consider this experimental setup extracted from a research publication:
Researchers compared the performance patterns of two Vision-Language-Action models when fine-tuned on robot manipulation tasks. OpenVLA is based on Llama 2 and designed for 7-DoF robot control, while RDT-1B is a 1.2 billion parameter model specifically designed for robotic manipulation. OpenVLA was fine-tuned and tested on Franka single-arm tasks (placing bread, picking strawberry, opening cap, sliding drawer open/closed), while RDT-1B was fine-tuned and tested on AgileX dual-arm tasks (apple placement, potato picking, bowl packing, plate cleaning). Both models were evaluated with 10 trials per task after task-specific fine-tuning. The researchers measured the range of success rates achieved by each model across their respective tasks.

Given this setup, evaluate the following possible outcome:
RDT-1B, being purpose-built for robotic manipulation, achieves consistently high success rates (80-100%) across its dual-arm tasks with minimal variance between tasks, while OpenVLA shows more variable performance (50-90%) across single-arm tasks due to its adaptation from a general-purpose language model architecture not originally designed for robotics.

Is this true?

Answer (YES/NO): NO